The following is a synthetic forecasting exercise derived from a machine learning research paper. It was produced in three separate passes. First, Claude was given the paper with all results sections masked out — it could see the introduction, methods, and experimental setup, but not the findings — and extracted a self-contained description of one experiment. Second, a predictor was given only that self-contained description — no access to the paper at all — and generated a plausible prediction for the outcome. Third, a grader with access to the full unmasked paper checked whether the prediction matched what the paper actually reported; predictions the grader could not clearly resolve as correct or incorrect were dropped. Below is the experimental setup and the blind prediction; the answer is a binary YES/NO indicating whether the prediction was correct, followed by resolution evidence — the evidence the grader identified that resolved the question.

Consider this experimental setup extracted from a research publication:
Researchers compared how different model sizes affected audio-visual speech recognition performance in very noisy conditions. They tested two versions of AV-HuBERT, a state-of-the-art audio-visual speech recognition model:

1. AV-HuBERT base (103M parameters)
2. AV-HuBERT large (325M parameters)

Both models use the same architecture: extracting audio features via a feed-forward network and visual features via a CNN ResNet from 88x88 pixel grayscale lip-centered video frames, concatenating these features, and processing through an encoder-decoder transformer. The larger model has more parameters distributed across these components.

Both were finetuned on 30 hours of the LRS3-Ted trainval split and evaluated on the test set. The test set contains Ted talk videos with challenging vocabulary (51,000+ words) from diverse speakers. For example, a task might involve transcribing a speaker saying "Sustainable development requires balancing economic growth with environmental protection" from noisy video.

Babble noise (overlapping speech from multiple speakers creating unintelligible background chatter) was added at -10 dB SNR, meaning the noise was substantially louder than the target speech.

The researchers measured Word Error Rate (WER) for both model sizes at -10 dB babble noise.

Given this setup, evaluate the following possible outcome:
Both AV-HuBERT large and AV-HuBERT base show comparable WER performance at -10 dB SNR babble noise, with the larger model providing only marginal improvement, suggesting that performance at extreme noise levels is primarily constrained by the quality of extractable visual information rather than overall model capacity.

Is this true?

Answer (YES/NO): NO